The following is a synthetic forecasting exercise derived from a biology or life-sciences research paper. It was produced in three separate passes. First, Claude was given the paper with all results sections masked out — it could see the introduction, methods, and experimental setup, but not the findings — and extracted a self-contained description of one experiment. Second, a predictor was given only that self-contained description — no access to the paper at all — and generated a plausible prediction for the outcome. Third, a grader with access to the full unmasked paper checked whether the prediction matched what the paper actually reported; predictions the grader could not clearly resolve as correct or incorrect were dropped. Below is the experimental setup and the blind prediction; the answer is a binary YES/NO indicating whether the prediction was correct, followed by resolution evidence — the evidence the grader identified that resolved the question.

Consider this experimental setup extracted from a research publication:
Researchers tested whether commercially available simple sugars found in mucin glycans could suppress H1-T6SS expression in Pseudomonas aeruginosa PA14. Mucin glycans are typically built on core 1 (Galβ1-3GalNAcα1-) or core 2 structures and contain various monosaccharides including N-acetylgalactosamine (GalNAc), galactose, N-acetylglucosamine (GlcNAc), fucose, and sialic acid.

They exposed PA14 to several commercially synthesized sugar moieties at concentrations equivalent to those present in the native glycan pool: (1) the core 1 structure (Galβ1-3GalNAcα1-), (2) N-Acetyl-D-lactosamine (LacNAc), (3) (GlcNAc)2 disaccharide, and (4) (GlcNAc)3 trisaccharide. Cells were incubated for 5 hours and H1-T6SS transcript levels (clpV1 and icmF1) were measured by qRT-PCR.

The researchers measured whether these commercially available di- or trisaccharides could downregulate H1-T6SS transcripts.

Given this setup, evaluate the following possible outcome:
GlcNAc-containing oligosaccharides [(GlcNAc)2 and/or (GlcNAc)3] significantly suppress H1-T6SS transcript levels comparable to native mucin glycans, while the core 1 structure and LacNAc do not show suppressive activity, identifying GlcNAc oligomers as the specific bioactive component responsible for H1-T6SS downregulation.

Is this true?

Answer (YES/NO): NO